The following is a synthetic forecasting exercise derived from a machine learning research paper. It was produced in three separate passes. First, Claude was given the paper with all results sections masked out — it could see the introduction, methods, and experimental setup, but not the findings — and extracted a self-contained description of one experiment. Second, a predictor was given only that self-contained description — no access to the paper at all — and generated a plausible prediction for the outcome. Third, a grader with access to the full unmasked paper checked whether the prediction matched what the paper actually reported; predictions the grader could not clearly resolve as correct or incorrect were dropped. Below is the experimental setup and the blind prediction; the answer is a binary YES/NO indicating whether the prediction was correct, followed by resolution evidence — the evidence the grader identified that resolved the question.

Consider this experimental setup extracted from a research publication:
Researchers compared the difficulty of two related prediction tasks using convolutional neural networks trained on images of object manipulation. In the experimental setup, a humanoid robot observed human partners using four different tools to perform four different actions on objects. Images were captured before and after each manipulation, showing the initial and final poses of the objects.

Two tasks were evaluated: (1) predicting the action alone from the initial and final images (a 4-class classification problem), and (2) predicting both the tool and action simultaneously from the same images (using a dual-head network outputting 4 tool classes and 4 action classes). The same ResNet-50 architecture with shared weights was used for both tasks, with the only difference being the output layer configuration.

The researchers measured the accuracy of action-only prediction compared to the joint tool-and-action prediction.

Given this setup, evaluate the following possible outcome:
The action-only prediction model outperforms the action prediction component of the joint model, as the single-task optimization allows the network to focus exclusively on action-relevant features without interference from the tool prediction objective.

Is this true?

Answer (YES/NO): NO